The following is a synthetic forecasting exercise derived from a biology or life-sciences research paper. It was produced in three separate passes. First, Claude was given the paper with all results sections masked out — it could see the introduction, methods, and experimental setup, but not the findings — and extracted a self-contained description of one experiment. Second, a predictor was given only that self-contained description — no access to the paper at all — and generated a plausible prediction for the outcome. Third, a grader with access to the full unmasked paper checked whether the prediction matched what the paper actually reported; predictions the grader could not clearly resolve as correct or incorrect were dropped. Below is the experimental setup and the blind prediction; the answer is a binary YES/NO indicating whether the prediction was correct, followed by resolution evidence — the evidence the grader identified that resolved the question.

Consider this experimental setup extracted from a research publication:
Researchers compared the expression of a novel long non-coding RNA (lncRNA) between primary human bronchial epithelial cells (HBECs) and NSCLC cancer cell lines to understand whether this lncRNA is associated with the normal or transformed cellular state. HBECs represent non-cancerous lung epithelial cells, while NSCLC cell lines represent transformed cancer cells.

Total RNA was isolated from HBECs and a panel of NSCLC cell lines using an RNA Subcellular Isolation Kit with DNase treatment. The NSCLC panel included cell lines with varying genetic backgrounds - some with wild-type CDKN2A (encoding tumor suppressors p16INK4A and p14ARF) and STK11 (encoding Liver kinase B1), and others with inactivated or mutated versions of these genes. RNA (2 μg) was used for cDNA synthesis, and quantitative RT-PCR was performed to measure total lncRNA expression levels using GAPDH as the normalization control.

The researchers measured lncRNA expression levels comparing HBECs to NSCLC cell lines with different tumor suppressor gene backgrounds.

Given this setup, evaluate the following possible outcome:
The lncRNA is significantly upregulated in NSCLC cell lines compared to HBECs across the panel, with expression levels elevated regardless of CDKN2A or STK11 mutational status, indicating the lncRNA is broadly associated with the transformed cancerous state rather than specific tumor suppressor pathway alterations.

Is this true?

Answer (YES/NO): NO